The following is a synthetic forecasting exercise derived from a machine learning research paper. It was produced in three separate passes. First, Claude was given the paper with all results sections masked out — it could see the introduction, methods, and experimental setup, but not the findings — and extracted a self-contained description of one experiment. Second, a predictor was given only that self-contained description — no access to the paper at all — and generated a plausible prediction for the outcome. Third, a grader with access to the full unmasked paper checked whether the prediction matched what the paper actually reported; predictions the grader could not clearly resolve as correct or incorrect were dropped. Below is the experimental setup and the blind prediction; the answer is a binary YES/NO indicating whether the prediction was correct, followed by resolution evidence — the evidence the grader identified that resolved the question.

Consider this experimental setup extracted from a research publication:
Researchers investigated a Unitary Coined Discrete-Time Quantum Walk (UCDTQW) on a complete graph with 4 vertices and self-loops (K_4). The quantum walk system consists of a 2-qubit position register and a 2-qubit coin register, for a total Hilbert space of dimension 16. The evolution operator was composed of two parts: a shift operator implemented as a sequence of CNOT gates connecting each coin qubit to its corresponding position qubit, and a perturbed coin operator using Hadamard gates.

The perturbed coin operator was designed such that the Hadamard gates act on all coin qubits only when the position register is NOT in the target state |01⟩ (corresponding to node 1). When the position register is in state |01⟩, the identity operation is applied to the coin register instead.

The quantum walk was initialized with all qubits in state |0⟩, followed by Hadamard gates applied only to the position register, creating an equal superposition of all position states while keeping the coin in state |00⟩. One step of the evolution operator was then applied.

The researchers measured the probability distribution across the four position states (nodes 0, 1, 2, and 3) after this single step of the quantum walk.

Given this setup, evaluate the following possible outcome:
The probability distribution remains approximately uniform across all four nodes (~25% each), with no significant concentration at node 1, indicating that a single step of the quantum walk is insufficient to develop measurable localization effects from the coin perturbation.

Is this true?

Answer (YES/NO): NO